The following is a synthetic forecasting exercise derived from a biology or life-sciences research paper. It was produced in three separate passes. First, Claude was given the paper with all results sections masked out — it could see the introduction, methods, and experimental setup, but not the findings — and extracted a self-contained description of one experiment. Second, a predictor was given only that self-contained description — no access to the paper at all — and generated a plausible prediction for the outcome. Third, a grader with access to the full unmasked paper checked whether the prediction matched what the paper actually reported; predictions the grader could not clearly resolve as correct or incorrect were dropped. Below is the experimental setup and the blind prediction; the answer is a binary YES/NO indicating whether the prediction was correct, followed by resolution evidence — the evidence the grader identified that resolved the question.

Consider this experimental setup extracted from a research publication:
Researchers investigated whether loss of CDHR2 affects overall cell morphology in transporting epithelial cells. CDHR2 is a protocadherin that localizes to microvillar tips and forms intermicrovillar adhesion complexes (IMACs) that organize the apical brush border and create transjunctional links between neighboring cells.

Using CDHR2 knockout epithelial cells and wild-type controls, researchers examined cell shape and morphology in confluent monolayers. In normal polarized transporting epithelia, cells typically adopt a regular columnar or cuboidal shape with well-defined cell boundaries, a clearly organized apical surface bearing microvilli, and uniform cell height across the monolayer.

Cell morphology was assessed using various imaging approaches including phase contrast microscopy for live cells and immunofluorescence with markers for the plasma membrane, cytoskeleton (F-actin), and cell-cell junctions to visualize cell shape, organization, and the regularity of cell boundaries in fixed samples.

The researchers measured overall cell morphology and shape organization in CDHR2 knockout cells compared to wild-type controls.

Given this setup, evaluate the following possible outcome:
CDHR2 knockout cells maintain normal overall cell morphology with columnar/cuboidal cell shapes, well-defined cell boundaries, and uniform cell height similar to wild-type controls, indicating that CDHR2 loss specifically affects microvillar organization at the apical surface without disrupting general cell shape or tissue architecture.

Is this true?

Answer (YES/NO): NO